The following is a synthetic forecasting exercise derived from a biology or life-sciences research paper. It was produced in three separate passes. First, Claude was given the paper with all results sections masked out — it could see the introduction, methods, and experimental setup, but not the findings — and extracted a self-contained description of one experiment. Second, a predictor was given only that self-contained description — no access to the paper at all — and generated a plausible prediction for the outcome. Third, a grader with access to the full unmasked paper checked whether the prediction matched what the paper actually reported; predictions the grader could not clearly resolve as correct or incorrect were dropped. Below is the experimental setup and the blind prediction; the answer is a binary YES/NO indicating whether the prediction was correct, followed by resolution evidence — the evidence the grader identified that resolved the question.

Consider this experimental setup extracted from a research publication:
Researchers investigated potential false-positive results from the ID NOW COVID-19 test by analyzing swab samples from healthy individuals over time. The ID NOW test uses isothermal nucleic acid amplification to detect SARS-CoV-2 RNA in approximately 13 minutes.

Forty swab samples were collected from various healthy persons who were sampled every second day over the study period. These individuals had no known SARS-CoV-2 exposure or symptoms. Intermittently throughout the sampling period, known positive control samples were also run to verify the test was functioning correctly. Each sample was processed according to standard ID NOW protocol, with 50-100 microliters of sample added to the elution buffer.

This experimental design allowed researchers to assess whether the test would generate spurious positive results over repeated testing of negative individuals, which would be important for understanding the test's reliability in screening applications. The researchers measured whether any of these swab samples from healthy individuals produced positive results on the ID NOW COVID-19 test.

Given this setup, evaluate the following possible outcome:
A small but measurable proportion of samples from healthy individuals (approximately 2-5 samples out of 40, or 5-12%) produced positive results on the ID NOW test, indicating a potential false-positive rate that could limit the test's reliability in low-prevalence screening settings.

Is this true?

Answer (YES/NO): NO